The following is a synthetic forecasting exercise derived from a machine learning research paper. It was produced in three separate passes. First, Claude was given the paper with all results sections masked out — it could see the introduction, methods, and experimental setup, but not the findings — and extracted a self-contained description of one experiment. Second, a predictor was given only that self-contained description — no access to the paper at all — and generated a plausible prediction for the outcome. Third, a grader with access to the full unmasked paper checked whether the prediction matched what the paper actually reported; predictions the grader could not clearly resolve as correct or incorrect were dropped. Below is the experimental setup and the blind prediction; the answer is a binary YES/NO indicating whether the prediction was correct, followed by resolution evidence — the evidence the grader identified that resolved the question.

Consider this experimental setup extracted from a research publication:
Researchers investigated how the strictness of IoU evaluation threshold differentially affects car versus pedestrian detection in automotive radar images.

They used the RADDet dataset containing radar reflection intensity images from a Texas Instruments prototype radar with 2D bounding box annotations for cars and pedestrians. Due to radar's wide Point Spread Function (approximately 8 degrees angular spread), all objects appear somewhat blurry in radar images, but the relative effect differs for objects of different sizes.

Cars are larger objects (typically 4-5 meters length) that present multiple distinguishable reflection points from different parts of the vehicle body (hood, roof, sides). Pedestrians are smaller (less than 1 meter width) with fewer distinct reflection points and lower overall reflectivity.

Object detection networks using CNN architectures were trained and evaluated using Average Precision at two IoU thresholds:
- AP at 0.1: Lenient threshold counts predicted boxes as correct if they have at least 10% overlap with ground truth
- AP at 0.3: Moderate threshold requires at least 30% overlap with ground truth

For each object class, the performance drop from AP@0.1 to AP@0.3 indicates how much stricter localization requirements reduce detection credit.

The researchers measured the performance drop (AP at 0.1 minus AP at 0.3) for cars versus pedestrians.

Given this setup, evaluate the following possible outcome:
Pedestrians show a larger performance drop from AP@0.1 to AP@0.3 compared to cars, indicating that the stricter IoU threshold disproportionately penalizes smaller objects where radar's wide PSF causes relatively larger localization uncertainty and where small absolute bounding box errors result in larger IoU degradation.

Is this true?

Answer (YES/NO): NO